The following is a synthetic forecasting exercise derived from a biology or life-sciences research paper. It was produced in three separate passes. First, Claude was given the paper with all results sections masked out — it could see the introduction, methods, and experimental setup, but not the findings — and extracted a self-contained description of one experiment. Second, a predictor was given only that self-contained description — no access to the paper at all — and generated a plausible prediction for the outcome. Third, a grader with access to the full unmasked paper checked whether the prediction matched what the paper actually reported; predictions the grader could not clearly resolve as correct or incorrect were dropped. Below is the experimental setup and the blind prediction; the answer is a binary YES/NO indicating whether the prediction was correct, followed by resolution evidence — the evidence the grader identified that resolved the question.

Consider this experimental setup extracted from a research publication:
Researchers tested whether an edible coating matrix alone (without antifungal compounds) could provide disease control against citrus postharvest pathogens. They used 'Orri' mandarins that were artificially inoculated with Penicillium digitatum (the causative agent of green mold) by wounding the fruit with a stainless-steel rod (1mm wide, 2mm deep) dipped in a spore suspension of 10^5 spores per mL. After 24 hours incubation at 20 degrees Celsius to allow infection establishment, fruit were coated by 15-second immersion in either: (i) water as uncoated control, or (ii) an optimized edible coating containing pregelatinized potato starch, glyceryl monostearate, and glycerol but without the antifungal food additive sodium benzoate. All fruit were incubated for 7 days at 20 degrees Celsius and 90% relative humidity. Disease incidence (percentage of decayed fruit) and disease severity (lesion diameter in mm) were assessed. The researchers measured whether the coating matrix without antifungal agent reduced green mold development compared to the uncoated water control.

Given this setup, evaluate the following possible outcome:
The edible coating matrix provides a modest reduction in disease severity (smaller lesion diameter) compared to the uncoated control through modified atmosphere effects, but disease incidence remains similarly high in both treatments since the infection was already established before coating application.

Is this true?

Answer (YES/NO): NO